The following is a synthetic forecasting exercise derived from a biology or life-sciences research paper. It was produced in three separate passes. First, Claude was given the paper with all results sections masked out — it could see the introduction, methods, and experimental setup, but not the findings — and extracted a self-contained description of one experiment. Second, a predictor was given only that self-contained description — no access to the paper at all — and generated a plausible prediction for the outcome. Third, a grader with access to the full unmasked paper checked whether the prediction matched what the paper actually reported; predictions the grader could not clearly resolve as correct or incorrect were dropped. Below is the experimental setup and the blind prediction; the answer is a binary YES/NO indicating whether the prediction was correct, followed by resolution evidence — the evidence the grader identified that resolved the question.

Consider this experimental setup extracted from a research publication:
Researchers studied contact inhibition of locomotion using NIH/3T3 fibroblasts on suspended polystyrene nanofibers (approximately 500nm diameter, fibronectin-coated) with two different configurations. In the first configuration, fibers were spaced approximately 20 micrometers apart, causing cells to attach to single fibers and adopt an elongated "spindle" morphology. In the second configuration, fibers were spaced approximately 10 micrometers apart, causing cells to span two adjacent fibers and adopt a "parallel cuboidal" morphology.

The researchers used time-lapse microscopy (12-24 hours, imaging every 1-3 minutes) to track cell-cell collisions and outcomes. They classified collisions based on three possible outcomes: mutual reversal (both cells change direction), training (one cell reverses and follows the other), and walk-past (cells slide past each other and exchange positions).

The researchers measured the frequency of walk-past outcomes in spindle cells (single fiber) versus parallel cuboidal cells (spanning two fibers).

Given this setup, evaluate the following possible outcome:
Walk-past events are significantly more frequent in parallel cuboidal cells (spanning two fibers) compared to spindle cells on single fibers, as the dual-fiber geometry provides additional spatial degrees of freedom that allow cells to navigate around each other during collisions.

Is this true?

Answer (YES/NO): NO